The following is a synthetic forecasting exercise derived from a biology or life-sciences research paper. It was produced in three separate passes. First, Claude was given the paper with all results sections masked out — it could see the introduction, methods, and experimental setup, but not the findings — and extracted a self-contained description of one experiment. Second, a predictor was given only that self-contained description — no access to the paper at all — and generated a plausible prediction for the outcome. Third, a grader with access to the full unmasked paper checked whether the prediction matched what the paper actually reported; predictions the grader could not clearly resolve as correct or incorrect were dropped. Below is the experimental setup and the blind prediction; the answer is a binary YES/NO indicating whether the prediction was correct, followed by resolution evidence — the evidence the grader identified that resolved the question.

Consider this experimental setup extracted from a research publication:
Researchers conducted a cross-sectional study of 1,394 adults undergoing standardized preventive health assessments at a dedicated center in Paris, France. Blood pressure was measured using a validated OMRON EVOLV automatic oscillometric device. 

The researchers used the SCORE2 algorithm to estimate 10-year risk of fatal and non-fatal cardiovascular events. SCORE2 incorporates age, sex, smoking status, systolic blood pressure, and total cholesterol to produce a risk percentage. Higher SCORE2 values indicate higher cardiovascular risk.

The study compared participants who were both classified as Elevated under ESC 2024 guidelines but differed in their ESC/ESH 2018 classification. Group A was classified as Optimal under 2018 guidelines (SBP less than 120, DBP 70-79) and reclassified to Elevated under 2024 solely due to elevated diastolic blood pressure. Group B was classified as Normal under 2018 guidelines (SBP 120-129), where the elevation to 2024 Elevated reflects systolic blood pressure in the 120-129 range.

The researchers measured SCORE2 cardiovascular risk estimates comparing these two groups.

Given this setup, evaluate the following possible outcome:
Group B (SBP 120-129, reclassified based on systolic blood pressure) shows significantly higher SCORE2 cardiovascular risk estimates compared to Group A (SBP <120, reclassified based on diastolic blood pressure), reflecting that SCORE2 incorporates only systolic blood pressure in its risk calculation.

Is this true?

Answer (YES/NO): YES